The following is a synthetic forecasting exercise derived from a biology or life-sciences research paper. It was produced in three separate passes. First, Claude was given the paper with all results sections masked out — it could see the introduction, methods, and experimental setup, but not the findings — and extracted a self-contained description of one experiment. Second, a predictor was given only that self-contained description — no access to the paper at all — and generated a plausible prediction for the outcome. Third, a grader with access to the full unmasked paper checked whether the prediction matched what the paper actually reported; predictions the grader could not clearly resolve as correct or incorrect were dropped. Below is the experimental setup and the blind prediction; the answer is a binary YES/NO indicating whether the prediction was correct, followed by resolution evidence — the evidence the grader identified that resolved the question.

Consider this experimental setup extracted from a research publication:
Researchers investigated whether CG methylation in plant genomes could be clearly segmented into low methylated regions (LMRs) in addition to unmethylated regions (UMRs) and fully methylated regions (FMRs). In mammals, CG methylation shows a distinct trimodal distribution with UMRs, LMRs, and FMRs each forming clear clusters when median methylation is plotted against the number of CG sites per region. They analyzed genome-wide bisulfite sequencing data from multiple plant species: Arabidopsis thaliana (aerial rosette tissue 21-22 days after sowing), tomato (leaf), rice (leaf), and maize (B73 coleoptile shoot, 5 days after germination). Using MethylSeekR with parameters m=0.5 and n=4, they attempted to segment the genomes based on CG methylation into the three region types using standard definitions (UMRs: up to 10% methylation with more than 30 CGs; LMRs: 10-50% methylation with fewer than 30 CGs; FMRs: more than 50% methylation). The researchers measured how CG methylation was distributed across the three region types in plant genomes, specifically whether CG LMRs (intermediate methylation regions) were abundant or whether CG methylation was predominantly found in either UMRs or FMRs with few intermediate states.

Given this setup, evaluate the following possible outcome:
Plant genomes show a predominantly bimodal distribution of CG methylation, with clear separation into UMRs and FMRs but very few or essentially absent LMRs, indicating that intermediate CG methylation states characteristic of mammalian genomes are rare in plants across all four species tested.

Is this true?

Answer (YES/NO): YES